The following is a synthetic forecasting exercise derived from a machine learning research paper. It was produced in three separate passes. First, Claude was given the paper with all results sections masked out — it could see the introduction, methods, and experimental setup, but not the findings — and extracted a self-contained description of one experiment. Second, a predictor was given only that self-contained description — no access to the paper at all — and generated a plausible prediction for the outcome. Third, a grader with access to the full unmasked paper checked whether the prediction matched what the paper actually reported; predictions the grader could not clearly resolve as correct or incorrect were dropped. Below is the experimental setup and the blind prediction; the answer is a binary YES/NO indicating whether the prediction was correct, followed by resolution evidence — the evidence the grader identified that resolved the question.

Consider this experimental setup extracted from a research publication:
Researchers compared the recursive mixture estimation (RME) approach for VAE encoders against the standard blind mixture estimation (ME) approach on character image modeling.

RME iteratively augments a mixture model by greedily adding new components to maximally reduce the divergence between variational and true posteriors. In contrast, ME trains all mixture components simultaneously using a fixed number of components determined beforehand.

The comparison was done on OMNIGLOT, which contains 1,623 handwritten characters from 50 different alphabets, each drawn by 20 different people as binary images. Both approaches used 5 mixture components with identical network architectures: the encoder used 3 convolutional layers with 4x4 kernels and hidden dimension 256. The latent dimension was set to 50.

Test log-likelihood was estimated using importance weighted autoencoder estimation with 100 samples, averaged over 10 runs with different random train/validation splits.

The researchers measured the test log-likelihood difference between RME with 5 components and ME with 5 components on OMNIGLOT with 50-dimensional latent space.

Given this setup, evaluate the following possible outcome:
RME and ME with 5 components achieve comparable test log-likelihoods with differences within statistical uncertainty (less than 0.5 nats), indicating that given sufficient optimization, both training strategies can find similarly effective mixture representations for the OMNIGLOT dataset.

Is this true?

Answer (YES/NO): NO